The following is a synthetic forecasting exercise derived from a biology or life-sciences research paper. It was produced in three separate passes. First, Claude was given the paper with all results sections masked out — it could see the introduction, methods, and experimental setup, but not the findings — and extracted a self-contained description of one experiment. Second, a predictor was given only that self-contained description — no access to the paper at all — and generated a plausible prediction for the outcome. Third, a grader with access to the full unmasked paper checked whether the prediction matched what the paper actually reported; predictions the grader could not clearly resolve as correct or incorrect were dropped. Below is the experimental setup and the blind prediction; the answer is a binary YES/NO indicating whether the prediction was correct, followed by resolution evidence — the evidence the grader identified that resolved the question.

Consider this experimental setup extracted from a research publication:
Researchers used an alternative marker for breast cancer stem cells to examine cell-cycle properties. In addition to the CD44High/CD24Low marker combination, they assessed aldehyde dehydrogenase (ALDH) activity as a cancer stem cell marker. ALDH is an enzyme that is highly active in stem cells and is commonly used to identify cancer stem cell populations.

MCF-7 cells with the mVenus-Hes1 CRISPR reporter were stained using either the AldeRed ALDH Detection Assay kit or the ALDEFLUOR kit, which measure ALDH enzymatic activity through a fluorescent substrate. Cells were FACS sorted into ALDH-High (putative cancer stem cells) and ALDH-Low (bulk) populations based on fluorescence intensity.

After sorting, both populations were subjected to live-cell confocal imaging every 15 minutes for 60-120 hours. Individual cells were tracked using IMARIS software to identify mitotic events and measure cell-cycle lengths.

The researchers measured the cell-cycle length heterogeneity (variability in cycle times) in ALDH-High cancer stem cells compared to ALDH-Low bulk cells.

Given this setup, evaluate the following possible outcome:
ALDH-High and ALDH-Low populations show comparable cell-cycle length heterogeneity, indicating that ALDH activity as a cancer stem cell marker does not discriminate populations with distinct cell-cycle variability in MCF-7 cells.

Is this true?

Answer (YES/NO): NO